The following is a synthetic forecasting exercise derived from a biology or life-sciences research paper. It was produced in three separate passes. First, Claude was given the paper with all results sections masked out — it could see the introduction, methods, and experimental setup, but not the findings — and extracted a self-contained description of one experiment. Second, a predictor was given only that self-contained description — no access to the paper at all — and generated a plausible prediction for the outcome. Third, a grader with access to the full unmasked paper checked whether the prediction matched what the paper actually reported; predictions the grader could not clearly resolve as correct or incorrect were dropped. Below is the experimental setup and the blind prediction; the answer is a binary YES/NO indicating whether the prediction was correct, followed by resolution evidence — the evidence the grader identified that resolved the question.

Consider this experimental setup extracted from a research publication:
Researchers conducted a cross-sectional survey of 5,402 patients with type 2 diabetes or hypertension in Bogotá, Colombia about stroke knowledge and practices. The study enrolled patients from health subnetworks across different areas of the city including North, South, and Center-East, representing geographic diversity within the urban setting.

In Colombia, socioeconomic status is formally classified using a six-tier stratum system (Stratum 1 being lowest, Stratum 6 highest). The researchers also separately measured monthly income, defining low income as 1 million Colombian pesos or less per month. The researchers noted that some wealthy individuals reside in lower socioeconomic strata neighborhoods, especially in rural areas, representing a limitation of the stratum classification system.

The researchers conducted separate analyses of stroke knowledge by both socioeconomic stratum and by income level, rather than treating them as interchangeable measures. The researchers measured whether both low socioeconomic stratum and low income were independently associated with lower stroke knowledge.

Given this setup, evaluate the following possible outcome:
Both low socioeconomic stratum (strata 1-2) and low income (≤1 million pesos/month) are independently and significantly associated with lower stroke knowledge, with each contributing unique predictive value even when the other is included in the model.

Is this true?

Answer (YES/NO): NO